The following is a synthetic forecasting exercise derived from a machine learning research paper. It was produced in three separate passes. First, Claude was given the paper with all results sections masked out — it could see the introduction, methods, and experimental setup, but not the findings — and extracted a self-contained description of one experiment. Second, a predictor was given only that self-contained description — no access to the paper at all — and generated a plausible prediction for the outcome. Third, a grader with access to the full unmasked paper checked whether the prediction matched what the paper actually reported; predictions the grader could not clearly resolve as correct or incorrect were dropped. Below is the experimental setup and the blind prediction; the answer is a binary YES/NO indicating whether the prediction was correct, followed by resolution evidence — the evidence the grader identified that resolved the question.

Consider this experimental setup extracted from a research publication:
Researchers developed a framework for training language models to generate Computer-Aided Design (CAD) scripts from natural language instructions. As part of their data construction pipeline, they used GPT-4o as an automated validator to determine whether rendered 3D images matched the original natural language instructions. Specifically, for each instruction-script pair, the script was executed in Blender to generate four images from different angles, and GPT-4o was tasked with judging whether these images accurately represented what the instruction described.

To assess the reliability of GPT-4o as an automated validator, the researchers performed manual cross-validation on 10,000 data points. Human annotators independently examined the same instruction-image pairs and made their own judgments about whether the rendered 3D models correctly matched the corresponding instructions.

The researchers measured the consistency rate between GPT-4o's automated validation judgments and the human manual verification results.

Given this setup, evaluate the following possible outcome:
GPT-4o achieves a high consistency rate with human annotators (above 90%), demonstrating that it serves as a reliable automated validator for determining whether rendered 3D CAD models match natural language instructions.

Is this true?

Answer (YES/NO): NO